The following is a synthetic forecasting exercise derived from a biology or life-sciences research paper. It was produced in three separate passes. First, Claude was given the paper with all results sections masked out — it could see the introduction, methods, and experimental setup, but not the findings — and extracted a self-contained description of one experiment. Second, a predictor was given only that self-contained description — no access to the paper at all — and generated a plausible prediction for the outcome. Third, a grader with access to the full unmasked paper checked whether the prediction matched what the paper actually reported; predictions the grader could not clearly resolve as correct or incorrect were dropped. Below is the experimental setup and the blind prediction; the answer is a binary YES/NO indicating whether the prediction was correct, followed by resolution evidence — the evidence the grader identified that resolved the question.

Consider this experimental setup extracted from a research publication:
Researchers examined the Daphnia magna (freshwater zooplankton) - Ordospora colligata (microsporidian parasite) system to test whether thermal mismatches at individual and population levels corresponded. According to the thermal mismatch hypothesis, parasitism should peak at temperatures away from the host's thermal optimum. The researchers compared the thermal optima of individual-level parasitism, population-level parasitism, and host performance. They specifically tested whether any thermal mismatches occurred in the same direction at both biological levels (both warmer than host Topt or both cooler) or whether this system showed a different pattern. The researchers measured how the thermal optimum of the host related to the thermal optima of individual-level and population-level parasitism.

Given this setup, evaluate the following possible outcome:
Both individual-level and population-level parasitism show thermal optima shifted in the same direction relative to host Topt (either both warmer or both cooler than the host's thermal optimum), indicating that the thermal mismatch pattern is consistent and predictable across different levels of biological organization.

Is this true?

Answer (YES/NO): NO